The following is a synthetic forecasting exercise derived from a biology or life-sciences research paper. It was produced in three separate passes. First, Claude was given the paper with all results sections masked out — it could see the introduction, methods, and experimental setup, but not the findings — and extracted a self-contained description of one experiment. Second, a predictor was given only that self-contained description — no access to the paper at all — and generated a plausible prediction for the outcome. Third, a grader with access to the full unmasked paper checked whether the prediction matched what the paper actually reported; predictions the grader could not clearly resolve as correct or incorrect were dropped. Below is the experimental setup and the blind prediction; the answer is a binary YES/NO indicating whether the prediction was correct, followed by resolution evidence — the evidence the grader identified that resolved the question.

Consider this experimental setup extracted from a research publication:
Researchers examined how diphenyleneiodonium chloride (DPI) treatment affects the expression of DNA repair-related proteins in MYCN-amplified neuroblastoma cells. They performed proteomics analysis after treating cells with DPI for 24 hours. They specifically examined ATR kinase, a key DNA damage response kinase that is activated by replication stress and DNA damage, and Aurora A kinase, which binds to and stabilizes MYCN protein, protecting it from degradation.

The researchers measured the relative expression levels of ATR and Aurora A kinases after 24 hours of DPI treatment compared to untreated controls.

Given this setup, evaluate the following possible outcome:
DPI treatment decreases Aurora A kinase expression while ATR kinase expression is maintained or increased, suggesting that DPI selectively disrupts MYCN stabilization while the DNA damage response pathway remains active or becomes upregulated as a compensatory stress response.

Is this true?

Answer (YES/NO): NO